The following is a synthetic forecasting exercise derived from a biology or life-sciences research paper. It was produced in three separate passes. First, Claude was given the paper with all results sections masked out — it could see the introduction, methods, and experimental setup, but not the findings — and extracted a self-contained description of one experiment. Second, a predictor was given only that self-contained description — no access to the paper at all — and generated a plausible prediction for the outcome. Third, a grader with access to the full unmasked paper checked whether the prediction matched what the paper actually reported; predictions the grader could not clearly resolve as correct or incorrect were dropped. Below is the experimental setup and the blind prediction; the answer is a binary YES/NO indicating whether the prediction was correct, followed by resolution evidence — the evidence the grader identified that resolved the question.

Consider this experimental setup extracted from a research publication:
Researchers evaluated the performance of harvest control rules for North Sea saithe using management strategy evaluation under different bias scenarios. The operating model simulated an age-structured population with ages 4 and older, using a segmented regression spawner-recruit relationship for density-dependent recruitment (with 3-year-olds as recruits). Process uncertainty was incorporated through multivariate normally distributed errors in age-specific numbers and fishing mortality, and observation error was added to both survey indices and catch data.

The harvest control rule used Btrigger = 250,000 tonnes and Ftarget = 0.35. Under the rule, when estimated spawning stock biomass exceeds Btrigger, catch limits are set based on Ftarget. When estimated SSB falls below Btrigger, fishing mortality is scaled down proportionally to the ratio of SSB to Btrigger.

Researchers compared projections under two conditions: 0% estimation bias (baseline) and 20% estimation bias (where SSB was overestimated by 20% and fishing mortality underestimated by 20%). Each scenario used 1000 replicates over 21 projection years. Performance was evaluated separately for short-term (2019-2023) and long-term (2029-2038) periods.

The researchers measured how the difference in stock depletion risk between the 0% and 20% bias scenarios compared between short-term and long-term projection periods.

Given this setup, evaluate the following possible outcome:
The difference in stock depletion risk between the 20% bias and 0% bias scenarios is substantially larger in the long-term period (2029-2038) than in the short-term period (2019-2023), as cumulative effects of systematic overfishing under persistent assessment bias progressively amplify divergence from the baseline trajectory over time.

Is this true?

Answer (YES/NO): NO